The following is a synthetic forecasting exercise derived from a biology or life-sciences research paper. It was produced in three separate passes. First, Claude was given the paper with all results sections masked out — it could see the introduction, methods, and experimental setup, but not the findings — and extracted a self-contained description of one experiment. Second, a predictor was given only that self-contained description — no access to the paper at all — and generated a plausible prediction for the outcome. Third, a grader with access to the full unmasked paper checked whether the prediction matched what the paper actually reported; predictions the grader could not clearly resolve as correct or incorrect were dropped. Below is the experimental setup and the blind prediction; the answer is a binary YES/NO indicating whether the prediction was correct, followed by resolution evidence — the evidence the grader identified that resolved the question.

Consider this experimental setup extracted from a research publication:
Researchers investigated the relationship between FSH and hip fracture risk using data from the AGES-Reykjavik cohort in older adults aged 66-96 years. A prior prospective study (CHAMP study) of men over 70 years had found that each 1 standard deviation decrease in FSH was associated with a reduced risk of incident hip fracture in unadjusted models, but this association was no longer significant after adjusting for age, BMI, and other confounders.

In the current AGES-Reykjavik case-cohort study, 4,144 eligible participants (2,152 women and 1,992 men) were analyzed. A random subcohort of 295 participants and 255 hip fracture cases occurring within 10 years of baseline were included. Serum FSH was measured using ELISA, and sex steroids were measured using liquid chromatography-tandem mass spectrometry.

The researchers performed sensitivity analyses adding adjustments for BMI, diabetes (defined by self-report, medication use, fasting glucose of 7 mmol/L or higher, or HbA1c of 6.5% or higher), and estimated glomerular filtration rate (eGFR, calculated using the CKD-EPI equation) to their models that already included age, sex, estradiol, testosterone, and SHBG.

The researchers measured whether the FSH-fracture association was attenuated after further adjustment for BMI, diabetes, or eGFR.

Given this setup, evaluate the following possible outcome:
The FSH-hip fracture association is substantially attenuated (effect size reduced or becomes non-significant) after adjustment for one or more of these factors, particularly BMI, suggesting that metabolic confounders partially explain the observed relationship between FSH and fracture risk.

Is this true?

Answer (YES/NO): NO